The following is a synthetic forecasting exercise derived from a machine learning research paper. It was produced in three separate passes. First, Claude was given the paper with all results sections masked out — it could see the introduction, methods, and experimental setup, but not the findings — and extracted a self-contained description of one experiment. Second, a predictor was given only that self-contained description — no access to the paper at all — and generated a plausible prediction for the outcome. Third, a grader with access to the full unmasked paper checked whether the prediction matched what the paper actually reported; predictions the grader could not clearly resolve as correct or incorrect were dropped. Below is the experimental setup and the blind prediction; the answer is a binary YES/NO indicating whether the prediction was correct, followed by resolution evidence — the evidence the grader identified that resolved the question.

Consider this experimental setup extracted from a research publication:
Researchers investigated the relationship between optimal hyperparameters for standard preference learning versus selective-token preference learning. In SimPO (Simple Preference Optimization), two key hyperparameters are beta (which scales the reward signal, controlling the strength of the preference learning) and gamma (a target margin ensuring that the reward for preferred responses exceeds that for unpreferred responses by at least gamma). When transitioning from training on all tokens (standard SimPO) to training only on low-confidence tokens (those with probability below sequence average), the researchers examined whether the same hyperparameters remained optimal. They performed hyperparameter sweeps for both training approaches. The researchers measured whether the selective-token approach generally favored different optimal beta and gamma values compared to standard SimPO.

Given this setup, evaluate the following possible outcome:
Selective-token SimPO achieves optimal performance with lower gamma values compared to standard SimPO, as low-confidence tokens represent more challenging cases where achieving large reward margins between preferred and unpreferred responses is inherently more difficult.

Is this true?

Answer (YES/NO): NO